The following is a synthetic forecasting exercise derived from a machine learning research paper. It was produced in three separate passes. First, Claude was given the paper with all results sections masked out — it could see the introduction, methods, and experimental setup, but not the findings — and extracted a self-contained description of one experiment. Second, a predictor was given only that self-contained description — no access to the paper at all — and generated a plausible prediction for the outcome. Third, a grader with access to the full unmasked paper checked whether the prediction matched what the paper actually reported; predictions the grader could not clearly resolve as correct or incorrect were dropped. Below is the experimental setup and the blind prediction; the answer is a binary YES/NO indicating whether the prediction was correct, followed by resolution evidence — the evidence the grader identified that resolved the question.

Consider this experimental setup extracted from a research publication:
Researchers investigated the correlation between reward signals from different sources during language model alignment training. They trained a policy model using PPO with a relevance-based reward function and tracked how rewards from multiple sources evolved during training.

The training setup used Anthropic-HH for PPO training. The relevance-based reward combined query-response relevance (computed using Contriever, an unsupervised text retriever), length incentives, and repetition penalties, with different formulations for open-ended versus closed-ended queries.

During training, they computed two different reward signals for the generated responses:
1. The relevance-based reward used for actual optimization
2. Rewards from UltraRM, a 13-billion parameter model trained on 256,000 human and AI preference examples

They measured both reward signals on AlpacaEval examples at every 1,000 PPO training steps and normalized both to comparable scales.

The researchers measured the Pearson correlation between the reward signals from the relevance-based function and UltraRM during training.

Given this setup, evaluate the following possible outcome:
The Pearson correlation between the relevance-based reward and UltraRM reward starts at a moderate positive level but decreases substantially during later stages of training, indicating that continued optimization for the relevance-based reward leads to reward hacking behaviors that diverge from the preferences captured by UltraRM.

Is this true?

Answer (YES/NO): NO